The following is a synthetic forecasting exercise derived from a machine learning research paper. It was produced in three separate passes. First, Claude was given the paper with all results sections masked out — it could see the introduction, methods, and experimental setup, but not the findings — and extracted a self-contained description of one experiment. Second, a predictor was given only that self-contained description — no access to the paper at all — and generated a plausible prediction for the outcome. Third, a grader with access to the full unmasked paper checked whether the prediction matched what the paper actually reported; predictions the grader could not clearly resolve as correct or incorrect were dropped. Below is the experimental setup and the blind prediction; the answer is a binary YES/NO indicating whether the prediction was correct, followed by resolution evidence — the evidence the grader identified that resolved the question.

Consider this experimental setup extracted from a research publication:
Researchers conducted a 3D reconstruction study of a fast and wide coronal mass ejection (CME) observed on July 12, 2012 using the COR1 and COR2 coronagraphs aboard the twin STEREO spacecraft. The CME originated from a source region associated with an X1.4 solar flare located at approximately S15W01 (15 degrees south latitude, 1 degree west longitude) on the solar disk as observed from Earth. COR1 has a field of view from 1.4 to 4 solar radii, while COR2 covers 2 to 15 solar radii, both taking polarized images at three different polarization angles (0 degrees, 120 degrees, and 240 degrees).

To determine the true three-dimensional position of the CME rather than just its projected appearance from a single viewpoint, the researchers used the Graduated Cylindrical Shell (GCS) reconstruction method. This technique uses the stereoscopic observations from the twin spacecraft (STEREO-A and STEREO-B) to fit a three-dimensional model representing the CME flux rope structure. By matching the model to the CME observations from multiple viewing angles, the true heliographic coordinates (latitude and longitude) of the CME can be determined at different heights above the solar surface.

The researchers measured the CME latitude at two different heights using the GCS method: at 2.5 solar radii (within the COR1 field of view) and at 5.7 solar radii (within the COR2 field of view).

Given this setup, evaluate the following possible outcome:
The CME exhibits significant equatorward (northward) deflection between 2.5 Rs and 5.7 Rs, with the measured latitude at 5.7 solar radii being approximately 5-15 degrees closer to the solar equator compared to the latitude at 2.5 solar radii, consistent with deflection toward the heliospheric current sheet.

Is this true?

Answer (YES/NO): YES